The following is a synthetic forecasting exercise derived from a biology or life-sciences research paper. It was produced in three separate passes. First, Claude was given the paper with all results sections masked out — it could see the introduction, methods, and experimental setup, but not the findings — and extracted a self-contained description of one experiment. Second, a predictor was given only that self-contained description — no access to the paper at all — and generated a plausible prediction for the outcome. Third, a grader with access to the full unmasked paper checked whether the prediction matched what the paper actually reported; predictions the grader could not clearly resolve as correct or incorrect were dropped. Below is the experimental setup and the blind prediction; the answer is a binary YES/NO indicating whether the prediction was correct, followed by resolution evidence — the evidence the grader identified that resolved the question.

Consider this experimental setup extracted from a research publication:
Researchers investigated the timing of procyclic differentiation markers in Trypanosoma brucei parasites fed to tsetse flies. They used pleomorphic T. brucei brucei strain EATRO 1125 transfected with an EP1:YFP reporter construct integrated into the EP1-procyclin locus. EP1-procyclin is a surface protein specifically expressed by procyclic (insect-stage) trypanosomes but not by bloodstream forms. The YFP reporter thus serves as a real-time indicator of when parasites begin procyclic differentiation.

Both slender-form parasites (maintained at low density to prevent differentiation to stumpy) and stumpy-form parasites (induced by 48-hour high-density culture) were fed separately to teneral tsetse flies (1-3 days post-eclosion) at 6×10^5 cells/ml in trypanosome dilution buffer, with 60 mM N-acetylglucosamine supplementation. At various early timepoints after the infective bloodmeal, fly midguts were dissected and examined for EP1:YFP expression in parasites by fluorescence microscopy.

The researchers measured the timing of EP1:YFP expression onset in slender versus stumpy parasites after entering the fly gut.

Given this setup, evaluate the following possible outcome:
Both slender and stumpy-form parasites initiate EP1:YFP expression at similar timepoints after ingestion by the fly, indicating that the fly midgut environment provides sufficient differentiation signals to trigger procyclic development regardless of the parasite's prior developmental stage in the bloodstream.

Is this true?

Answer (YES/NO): NO